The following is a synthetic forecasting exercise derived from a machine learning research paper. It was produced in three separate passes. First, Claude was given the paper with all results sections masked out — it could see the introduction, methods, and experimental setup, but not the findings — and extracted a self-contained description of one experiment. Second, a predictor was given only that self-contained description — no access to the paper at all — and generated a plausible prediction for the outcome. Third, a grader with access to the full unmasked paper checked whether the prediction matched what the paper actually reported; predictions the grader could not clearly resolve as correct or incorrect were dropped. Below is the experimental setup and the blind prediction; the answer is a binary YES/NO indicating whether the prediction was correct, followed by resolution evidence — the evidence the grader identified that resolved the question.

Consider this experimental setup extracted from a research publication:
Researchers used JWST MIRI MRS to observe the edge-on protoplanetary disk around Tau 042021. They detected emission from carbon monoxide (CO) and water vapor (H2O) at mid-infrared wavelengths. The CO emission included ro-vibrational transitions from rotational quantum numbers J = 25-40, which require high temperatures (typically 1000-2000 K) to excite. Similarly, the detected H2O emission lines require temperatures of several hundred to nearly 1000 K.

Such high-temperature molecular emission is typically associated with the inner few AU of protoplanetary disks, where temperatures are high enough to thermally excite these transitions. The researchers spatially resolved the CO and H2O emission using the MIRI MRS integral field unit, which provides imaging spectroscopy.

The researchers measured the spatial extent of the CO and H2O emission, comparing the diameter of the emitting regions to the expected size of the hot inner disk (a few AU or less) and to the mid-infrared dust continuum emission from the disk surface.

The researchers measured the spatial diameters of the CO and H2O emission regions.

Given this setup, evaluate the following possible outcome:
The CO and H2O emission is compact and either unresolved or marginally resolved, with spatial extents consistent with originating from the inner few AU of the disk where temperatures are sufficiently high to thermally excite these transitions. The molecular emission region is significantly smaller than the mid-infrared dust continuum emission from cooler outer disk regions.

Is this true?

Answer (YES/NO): NO